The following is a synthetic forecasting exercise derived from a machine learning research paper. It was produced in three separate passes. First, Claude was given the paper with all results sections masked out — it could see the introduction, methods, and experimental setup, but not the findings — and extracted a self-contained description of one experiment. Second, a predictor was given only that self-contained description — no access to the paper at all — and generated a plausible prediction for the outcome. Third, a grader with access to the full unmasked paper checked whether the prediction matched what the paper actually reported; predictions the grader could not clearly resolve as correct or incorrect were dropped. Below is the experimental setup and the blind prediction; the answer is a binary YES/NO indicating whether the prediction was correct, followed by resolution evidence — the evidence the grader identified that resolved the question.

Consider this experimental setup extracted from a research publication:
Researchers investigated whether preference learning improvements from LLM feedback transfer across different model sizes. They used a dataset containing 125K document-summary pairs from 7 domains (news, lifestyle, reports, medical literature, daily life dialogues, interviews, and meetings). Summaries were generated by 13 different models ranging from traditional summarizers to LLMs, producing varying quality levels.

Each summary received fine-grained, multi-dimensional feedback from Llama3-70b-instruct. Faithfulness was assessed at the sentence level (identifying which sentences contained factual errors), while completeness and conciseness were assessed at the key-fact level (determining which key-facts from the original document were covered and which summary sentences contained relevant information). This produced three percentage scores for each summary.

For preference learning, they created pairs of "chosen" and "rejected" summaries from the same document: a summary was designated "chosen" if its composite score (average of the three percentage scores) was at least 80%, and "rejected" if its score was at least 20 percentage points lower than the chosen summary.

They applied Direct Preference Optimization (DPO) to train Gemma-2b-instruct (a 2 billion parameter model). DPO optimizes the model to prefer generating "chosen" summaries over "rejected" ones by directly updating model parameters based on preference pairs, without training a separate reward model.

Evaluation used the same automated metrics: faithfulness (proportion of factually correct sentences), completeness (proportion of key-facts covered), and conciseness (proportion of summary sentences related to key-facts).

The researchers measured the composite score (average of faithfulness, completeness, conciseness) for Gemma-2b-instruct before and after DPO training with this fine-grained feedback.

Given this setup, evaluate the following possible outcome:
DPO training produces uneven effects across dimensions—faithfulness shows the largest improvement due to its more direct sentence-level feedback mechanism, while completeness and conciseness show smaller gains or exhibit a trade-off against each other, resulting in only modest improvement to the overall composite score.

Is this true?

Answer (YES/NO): NO